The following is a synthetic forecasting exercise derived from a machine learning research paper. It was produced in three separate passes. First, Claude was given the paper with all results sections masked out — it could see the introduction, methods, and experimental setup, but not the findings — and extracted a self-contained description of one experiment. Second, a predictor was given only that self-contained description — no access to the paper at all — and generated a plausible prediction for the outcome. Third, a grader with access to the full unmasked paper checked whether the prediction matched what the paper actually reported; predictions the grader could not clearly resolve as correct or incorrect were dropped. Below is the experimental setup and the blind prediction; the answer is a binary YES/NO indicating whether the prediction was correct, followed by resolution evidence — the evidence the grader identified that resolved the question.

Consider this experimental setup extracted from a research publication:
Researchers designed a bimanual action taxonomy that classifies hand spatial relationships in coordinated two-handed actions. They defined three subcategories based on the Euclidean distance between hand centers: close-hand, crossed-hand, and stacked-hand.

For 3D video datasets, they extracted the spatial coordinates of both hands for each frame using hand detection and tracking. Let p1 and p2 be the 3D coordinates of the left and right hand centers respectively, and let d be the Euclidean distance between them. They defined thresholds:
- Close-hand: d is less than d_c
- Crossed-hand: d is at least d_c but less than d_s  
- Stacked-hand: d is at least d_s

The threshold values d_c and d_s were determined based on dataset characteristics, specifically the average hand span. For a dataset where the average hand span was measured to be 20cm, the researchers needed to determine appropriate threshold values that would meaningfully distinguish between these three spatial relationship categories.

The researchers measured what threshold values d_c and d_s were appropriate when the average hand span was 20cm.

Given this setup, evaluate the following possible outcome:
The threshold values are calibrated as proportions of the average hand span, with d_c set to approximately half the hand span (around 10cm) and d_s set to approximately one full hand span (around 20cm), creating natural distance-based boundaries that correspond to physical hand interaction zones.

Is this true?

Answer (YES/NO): NO